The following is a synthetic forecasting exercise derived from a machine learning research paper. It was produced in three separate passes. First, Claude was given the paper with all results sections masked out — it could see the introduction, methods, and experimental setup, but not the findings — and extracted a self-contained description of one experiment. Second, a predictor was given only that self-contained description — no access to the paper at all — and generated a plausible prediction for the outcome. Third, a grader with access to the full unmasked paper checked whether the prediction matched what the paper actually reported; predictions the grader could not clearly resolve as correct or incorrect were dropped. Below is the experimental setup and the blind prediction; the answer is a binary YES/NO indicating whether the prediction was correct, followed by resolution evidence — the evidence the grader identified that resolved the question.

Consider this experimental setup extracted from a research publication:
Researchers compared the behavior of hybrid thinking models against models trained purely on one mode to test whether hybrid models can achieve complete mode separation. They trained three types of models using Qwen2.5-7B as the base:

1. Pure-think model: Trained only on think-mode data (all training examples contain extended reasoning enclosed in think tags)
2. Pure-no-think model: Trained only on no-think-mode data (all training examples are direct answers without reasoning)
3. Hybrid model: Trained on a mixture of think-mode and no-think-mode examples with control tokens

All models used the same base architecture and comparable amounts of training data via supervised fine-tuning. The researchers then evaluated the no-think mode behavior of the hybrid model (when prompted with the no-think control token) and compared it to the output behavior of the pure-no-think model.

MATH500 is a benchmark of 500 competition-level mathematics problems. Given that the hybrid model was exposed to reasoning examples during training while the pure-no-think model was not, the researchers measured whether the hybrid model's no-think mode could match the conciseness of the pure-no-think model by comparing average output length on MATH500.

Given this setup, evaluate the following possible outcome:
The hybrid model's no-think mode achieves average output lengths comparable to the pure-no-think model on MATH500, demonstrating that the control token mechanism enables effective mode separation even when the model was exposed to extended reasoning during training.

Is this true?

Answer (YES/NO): NO